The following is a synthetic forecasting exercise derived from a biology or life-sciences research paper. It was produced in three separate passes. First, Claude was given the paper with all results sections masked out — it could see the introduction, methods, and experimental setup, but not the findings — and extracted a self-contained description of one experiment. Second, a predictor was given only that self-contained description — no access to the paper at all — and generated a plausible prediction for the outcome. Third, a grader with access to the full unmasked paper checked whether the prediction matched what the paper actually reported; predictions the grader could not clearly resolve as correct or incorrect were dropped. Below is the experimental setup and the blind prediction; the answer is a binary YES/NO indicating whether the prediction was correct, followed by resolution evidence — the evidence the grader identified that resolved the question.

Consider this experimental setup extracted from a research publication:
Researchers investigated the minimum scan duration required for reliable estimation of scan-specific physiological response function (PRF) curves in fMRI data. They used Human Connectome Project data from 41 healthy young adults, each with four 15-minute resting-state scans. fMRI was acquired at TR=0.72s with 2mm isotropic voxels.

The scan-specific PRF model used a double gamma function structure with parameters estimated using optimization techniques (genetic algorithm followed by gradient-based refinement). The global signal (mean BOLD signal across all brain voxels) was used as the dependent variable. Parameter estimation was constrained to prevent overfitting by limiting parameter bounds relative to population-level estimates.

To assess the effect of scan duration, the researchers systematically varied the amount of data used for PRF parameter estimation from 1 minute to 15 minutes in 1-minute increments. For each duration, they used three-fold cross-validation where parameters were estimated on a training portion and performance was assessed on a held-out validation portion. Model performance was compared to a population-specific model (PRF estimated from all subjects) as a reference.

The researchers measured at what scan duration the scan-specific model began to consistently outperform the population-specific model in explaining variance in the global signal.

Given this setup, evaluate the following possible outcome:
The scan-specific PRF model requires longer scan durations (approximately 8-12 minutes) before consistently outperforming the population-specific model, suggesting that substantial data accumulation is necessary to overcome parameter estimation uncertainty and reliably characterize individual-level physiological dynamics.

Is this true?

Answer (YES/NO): NO